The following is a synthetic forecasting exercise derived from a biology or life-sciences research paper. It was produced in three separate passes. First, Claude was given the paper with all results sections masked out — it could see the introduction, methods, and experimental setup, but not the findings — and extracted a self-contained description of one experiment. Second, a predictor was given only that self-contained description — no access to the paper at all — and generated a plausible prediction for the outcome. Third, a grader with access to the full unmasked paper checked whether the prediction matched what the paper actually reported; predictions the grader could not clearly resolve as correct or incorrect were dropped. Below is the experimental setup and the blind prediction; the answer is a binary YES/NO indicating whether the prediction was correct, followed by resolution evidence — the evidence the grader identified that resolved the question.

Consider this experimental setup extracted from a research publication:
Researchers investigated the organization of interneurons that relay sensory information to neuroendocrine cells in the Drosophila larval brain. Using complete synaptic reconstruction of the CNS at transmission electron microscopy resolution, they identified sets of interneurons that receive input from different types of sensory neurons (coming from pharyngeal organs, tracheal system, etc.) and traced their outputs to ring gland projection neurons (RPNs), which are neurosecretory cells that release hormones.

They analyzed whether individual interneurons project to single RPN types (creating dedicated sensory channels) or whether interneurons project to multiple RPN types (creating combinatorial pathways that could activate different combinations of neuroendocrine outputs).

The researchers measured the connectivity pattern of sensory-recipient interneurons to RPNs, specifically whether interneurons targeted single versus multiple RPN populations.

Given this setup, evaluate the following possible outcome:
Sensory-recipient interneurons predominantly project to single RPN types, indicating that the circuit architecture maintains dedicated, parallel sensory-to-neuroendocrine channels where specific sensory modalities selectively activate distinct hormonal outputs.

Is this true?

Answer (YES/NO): NO